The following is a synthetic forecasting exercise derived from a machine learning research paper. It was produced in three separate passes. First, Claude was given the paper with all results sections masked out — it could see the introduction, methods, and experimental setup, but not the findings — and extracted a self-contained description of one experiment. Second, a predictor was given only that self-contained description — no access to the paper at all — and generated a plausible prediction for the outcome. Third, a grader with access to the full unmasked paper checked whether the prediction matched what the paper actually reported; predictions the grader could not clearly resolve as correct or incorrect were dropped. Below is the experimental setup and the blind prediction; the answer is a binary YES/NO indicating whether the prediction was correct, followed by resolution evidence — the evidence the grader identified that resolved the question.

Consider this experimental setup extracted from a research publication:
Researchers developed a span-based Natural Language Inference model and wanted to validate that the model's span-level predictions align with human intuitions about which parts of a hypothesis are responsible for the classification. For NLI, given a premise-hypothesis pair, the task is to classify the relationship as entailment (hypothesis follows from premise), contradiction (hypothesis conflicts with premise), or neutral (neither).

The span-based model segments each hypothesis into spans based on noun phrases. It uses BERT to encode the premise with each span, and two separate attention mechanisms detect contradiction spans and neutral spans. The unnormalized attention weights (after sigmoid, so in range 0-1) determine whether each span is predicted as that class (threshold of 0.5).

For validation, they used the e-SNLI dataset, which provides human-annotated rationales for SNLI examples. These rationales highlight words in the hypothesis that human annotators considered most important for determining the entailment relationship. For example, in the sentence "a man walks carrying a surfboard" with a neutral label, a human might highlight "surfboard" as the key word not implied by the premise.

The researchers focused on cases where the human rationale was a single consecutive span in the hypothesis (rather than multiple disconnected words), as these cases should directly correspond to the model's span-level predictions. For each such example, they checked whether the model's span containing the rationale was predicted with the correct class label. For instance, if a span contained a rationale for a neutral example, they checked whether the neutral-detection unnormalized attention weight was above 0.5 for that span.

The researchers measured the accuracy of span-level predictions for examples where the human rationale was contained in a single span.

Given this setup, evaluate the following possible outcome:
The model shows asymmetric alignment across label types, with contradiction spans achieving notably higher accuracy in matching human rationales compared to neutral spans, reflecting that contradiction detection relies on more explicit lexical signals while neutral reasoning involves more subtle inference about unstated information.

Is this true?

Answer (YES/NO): YES